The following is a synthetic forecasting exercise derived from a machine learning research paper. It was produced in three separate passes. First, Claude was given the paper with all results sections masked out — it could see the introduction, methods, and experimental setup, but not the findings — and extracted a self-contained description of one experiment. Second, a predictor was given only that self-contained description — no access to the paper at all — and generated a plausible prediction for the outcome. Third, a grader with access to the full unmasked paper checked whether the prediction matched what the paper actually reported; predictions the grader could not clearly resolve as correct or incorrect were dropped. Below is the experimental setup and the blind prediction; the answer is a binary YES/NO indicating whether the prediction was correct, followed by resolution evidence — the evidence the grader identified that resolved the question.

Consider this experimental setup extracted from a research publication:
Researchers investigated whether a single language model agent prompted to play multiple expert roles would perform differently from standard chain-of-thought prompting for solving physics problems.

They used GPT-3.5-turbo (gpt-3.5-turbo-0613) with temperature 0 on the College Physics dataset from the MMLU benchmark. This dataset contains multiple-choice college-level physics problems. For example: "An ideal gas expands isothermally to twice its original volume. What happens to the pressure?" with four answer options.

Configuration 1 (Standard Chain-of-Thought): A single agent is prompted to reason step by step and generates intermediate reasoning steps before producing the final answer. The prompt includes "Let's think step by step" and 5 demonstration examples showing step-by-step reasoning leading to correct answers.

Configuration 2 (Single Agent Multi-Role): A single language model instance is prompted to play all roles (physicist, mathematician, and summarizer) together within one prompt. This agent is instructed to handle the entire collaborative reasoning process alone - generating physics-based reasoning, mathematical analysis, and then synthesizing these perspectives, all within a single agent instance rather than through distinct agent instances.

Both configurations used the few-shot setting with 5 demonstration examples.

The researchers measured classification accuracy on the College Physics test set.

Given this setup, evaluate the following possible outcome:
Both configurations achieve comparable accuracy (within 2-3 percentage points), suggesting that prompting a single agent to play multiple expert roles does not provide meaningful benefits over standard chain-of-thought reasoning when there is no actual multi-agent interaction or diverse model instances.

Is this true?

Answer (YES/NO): YES